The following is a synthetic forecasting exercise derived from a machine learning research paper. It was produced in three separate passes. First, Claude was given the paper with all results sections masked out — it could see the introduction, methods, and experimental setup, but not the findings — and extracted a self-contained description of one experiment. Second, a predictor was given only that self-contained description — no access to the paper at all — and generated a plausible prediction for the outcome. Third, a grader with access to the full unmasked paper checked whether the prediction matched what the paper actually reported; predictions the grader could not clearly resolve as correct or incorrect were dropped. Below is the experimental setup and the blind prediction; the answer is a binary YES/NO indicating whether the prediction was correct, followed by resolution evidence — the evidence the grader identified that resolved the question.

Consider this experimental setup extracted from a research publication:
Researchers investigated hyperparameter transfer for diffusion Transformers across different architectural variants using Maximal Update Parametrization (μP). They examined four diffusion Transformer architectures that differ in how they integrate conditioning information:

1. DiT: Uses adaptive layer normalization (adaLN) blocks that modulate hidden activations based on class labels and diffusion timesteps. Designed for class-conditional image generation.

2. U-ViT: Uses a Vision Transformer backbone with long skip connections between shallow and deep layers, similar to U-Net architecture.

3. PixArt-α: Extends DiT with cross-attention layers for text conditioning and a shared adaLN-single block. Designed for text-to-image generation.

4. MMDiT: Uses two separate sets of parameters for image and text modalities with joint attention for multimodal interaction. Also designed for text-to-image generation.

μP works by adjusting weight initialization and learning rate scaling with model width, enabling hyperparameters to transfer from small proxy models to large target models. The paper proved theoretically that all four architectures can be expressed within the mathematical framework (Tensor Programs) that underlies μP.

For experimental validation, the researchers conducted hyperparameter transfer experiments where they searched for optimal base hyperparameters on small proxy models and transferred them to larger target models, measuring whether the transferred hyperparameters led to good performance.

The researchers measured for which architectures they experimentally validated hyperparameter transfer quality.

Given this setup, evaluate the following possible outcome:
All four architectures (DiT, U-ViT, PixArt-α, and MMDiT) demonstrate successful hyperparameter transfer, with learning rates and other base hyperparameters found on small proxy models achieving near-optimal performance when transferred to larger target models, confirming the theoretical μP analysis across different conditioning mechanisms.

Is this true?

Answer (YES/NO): NO